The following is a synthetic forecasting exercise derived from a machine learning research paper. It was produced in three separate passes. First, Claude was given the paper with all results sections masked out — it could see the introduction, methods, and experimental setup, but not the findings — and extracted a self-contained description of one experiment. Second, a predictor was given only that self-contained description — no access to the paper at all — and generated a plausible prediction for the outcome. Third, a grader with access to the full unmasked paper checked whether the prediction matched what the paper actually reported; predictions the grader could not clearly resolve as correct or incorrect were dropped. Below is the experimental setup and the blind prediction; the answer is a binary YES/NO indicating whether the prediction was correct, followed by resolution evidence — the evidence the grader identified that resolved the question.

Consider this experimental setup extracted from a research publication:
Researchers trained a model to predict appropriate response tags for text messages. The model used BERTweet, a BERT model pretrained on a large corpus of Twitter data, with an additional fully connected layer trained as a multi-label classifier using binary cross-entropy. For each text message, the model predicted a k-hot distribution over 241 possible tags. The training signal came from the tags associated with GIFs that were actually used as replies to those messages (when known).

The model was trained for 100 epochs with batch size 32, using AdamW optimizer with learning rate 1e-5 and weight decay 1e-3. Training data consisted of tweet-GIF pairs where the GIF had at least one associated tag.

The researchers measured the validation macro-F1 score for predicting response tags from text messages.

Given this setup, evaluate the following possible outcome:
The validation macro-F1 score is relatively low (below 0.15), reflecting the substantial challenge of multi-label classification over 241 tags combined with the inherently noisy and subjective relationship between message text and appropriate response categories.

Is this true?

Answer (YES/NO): YES